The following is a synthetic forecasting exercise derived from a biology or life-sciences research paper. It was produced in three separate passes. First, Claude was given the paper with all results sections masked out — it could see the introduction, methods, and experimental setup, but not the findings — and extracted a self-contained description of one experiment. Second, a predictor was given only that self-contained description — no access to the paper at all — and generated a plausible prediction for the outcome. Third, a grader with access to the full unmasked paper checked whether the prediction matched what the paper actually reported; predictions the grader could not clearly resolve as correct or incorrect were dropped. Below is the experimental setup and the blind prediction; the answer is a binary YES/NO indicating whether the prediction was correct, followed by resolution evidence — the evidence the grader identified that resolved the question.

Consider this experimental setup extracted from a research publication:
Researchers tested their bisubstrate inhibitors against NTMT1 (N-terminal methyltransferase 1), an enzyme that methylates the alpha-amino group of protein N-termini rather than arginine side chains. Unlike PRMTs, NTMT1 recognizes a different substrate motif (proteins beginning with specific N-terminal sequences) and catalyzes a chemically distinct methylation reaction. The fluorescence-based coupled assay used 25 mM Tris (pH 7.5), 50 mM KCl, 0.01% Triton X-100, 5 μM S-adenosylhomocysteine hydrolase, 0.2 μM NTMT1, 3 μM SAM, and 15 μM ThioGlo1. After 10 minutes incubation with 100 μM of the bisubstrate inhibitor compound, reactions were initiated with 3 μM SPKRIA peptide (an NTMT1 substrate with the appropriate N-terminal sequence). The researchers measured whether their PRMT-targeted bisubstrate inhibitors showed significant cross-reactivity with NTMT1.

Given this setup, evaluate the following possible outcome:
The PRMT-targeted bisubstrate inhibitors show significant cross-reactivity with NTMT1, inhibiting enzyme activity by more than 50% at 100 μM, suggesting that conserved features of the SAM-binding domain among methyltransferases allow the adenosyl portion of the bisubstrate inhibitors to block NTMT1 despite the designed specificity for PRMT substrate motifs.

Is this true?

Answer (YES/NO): NO